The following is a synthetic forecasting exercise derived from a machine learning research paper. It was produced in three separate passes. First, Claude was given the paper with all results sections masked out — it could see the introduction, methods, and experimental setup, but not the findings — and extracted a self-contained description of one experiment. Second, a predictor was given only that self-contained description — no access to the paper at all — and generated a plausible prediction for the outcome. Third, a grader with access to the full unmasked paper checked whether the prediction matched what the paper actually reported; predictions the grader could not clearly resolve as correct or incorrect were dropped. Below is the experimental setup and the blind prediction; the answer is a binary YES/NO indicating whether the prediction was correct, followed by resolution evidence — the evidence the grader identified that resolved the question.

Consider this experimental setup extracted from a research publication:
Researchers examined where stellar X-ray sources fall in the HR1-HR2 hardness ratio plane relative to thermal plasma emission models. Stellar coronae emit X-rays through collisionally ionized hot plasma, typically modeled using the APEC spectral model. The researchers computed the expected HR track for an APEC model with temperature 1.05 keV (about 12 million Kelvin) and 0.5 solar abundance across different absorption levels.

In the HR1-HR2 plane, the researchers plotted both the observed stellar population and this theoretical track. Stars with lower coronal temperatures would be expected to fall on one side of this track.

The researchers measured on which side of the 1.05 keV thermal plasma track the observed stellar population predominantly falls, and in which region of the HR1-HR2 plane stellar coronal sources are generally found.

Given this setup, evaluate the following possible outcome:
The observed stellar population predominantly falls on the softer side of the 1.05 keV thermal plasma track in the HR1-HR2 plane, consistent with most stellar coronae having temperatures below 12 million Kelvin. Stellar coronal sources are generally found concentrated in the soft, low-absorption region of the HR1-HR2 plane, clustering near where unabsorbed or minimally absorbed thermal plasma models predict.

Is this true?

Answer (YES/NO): NO